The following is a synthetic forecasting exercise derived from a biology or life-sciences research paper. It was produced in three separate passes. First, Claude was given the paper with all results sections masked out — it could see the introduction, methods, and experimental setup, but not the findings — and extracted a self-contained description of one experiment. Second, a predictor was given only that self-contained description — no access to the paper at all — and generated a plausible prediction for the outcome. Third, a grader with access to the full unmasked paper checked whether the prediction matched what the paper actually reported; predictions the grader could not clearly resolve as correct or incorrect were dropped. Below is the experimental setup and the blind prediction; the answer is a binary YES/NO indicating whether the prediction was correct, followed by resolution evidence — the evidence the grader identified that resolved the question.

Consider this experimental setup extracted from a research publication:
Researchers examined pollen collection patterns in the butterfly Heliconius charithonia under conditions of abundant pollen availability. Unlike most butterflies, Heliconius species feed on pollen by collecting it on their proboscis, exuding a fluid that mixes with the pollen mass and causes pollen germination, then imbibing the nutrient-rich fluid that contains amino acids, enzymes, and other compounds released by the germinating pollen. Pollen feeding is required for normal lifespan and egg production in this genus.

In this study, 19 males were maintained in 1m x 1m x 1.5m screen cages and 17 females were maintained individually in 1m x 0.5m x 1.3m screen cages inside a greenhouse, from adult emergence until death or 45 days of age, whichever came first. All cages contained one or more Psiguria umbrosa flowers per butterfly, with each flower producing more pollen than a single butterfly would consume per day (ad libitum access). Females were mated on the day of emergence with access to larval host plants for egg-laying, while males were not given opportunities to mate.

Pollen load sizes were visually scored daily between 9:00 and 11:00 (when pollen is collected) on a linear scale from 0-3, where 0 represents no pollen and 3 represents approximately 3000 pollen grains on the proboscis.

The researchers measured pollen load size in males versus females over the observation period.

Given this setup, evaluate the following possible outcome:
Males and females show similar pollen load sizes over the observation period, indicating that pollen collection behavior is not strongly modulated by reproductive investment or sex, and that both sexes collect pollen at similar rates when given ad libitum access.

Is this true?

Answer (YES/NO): NO